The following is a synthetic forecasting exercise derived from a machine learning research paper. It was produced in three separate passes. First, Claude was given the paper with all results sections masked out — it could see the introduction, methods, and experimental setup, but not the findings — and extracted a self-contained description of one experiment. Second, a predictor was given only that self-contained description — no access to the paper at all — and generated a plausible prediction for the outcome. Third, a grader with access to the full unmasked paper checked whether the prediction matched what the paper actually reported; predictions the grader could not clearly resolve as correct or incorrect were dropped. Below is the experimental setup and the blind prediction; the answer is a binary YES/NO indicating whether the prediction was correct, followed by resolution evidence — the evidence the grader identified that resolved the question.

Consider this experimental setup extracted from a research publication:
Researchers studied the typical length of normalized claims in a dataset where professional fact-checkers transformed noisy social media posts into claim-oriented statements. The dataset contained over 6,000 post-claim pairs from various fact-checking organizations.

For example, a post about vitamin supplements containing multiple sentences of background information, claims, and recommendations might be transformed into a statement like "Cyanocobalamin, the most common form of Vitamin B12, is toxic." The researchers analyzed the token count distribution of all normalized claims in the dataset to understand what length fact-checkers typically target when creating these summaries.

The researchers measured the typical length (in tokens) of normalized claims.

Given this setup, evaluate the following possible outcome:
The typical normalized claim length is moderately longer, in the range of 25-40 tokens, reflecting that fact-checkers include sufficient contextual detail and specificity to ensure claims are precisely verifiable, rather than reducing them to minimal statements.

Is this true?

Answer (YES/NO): NO